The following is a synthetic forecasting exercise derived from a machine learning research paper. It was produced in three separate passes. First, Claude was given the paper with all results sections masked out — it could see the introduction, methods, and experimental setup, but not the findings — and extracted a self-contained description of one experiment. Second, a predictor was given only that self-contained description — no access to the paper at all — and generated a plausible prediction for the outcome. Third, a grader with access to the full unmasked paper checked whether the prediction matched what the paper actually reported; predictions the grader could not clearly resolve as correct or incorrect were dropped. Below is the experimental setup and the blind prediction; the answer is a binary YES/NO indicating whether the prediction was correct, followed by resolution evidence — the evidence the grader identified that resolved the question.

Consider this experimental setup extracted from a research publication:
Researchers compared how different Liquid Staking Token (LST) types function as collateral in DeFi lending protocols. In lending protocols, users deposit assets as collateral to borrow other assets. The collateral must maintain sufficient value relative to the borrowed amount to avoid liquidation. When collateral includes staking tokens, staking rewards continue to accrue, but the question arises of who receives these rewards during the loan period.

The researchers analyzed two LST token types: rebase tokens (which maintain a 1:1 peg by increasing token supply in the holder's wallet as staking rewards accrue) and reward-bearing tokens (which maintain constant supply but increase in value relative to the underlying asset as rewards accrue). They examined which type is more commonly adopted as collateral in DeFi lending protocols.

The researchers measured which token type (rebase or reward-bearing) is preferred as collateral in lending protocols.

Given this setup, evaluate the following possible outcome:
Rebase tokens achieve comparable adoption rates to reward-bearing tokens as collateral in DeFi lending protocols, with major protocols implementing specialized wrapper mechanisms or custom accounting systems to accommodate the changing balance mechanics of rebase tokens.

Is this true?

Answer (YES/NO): NO